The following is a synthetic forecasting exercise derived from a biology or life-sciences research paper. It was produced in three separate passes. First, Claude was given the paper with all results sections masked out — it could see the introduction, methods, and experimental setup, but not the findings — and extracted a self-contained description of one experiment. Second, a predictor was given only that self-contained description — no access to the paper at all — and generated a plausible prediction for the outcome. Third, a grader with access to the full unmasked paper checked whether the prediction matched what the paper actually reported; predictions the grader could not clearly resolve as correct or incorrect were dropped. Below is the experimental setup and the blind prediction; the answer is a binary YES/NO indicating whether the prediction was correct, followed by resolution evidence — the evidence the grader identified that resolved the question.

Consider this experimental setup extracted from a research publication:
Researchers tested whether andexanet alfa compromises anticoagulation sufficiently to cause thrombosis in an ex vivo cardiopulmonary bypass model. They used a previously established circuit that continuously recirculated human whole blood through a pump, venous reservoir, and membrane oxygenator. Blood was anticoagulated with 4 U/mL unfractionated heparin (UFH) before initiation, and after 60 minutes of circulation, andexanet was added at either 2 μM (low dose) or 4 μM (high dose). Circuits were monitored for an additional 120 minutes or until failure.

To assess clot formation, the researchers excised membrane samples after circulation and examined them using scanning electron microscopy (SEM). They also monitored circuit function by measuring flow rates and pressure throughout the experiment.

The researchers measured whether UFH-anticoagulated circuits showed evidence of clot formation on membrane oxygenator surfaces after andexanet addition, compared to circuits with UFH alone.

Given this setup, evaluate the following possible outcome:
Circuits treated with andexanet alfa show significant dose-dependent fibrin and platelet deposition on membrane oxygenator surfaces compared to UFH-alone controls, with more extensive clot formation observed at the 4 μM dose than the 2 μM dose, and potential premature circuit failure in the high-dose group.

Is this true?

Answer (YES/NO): NO